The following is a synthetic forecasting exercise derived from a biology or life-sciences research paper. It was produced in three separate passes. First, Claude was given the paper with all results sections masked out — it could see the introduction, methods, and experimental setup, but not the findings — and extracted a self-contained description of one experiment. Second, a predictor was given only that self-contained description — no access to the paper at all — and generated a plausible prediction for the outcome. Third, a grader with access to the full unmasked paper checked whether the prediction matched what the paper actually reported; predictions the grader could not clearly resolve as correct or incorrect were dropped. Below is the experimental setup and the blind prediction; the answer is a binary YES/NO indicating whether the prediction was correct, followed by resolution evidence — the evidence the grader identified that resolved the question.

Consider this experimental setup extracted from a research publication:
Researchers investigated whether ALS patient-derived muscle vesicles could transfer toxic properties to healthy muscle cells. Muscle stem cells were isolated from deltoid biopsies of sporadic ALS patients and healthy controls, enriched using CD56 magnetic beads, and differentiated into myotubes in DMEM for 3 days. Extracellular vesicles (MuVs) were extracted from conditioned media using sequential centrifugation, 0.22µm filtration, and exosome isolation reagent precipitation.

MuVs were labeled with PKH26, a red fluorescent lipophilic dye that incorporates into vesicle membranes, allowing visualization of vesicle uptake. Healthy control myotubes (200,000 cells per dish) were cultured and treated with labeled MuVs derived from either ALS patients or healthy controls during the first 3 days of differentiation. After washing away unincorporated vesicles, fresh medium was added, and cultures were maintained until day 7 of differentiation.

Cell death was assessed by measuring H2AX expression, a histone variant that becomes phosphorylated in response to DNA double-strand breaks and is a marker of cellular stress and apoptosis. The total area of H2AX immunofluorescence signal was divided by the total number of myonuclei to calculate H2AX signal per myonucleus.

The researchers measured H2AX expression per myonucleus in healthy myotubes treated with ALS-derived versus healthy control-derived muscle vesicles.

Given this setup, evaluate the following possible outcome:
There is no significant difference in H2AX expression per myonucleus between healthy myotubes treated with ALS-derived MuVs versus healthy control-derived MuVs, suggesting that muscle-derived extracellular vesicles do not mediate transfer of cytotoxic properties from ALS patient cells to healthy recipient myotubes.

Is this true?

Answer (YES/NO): NO